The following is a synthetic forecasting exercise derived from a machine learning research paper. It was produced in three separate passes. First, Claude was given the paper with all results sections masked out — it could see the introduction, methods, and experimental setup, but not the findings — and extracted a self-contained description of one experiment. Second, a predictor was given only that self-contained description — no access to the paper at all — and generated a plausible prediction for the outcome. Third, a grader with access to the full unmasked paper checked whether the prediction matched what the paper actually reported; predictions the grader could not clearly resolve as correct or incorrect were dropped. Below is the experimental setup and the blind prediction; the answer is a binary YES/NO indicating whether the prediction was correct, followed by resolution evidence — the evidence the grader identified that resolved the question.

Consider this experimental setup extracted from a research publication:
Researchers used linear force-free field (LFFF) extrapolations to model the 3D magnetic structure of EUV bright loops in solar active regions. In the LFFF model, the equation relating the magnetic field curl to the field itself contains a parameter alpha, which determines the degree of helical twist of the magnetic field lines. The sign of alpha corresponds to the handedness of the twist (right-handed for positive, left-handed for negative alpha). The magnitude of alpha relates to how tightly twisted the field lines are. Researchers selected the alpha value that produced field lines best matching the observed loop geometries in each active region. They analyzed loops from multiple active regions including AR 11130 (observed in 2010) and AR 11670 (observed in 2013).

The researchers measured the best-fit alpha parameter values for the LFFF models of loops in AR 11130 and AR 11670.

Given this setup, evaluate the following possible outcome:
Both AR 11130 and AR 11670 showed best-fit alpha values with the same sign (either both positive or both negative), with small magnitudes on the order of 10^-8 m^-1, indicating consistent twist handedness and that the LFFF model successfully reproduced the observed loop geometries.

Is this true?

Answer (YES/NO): NO